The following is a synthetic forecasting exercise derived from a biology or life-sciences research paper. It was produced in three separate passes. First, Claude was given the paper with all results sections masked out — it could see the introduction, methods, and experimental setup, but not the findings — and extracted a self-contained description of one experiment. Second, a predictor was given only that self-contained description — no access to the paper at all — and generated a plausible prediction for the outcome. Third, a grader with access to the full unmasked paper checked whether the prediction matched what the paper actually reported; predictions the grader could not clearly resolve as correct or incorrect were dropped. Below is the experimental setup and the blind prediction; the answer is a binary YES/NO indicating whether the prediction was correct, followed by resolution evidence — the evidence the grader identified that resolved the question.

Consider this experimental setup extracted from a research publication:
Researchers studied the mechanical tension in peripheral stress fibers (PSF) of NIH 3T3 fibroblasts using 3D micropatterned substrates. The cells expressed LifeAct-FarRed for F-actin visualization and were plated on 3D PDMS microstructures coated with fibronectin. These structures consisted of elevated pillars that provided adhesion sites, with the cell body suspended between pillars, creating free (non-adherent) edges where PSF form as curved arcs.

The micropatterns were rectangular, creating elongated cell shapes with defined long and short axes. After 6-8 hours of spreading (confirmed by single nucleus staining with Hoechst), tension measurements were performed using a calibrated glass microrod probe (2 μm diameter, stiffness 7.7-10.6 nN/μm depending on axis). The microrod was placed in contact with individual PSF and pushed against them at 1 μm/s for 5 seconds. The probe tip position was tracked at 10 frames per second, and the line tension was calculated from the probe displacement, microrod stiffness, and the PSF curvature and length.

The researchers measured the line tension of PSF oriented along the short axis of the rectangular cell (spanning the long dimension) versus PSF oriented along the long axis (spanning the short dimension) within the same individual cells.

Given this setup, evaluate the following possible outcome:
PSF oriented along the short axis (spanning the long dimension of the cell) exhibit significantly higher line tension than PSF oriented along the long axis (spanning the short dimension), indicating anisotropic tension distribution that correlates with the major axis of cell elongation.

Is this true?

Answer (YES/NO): NO